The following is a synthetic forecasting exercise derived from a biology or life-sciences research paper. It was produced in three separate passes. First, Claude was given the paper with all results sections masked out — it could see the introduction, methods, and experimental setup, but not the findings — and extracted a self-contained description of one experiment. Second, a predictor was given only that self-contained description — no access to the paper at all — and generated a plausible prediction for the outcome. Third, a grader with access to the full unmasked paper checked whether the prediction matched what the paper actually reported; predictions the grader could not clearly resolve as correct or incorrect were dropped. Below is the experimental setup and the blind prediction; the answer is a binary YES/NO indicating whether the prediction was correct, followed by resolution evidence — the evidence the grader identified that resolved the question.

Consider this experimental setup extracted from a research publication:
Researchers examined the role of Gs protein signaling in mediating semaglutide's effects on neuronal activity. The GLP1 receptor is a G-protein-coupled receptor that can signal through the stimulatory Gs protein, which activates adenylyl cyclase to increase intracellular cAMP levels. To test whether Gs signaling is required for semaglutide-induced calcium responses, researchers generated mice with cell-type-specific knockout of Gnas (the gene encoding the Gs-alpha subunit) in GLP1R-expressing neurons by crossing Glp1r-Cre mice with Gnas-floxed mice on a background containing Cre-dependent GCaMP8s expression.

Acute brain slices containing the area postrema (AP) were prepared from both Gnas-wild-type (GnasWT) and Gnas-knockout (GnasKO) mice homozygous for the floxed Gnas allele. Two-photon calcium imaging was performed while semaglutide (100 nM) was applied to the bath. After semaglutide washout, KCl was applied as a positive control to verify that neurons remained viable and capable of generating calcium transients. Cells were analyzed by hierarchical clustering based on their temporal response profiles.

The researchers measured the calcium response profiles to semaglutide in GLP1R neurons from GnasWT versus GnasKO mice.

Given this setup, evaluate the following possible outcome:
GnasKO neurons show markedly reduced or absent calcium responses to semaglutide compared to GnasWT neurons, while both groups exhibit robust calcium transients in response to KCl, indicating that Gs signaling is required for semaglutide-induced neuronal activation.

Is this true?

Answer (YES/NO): NO